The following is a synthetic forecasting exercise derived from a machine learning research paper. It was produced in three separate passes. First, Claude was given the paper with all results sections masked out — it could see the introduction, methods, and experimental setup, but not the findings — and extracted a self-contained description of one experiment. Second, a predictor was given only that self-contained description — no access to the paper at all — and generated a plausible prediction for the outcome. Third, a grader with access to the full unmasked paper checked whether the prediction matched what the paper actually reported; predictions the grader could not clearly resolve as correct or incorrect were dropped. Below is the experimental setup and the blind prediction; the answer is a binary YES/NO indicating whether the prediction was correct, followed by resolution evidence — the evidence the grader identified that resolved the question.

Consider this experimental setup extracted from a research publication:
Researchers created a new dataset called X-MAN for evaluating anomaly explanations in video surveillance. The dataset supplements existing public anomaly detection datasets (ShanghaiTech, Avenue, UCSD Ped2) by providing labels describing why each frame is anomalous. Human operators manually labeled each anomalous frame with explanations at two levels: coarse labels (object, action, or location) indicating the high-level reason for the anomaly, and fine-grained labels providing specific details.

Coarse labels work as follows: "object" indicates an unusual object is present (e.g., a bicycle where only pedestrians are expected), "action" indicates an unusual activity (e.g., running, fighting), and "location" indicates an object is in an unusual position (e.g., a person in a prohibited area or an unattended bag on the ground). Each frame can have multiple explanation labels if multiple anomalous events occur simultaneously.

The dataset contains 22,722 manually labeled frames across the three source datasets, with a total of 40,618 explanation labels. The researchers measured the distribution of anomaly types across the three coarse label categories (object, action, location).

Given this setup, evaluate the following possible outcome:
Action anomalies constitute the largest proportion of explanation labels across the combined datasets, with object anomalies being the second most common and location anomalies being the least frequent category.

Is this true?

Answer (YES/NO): YES